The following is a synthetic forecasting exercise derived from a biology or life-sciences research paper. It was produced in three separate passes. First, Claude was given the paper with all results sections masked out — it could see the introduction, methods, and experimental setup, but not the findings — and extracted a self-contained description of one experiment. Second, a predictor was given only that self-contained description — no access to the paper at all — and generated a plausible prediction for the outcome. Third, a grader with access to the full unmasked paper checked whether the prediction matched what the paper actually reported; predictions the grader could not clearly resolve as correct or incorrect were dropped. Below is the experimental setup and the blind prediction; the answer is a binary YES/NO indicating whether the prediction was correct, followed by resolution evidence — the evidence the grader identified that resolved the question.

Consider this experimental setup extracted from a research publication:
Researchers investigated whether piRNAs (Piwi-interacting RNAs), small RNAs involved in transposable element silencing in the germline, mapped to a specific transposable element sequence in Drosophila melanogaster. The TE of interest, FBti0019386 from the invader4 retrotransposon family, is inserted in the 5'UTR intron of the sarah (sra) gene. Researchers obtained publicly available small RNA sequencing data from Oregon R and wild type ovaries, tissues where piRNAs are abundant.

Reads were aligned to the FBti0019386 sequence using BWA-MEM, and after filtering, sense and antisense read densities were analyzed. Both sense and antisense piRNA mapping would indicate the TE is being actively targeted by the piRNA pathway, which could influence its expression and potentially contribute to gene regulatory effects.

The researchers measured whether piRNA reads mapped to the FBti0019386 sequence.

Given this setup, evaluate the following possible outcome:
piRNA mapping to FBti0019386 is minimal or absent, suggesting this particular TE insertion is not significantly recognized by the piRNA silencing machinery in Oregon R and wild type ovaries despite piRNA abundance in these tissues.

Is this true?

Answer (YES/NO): NO